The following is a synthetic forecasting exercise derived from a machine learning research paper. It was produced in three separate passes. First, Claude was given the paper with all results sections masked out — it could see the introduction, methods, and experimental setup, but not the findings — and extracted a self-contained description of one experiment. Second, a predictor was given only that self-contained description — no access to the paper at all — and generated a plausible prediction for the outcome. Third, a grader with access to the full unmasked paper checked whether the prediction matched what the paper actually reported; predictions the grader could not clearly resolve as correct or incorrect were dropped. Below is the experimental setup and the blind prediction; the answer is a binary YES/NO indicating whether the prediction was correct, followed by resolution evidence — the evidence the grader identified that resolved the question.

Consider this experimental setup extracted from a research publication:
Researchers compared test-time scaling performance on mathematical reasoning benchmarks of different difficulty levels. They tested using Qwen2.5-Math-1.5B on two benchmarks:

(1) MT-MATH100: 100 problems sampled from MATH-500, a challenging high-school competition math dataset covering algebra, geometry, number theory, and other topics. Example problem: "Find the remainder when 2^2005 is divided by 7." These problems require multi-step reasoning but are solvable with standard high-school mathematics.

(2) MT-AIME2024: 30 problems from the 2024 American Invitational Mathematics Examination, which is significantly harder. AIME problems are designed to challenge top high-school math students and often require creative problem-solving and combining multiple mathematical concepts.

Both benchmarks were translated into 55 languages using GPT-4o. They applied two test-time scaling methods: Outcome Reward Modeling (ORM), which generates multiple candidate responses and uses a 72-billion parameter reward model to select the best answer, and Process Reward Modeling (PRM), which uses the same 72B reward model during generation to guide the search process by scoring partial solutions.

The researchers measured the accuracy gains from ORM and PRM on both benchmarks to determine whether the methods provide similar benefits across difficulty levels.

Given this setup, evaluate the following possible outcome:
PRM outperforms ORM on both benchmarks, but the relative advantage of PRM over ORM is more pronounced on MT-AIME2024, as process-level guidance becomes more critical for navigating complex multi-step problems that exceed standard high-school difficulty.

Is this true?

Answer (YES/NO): NO